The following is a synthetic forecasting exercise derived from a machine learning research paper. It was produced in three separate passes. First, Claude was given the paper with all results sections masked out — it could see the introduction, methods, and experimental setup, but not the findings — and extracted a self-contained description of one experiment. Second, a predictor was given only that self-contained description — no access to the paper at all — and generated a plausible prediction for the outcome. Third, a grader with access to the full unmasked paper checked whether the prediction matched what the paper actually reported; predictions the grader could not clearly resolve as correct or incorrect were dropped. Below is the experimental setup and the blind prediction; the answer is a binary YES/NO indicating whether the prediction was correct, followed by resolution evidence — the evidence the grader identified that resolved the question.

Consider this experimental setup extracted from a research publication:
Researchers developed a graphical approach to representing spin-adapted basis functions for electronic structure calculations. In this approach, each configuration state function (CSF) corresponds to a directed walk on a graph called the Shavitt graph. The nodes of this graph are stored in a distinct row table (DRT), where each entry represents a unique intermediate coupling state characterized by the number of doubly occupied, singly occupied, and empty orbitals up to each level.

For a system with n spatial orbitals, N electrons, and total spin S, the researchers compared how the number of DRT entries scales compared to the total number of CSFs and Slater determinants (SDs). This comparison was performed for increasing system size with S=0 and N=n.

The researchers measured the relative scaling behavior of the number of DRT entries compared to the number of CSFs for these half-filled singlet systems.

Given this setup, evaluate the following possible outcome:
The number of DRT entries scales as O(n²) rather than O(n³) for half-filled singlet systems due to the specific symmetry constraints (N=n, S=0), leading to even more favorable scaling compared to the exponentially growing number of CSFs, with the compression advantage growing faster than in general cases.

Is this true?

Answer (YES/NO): NO